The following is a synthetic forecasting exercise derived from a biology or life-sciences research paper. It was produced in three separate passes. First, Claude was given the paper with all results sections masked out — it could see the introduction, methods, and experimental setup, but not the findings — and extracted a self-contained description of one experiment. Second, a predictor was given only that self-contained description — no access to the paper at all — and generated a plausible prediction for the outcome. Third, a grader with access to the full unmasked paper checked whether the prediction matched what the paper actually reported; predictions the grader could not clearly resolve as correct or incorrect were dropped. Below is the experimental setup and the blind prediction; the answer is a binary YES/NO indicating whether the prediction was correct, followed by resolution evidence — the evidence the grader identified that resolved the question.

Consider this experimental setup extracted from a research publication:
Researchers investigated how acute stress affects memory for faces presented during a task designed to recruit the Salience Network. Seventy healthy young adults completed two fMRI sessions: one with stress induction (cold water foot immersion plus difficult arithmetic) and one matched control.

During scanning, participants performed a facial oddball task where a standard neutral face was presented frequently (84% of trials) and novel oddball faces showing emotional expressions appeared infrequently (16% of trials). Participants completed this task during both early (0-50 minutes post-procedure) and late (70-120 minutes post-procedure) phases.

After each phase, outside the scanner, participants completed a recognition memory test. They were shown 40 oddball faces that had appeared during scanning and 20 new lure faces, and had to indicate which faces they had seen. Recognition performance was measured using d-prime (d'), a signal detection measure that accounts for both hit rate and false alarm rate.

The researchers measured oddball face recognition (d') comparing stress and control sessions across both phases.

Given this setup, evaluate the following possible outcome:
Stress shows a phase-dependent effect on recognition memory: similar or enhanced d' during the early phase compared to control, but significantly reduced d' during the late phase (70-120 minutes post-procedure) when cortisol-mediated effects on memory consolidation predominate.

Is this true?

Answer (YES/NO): NO